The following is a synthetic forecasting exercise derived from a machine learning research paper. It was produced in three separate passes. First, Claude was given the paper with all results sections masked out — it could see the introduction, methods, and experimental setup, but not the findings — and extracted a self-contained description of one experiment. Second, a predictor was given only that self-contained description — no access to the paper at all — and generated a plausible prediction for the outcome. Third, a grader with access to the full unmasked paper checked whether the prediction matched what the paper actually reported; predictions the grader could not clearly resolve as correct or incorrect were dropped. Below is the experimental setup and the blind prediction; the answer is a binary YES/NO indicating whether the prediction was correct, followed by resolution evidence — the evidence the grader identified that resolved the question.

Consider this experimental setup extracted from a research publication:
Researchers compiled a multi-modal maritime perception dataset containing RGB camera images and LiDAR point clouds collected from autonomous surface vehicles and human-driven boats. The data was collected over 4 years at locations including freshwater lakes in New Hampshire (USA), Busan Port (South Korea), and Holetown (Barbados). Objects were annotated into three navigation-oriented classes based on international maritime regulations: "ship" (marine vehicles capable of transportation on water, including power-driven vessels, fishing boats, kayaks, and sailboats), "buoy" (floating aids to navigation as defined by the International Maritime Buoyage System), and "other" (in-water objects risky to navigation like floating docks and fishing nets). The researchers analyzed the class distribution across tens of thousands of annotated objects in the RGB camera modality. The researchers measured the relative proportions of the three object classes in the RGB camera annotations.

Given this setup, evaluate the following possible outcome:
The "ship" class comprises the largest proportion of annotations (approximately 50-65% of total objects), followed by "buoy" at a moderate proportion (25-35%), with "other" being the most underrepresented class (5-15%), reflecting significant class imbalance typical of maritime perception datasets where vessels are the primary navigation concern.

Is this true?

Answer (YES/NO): YES